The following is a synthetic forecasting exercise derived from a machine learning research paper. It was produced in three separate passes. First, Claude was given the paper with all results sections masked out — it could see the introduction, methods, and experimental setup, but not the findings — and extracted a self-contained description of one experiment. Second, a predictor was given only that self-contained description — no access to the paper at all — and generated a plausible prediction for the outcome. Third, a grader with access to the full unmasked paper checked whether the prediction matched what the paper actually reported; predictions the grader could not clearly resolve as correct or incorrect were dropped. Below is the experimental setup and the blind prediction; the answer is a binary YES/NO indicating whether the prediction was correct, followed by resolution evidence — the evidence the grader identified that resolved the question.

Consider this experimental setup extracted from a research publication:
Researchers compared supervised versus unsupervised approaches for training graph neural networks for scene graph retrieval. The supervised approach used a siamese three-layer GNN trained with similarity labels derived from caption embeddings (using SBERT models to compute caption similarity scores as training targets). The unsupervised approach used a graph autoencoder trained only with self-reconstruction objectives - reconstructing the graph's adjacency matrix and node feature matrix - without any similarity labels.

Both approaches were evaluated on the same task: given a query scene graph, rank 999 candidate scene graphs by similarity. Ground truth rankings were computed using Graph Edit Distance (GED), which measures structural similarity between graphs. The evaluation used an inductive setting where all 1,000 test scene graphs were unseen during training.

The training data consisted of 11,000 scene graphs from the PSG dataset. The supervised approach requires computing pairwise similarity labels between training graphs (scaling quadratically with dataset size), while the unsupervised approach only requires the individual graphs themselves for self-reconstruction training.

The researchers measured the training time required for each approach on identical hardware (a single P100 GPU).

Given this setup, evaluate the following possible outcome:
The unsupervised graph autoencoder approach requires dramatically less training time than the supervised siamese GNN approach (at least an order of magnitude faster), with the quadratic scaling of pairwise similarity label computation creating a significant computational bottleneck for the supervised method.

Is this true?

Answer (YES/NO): NO